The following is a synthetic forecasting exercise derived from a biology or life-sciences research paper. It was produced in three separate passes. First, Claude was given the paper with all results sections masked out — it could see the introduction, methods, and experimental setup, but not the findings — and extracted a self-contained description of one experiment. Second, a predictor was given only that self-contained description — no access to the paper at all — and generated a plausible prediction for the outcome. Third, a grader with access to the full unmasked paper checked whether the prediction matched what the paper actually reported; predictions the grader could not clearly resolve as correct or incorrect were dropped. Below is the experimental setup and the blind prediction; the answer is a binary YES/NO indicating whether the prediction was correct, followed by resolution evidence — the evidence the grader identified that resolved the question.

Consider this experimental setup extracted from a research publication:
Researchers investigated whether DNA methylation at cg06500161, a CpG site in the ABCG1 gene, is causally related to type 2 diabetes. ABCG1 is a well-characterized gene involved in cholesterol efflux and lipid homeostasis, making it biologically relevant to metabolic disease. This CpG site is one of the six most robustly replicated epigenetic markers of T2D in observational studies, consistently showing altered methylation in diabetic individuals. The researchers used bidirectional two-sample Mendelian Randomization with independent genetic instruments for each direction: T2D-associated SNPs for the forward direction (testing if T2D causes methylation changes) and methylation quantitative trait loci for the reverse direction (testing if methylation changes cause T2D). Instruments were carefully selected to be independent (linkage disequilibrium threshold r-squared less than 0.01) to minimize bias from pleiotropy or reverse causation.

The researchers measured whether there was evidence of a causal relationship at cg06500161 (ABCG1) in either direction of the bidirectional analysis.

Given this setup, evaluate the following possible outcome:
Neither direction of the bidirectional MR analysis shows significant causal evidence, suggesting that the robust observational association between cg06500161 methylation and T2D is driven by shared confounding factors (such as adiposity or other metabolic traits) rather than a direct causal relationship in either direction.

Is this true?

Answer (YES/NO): YES